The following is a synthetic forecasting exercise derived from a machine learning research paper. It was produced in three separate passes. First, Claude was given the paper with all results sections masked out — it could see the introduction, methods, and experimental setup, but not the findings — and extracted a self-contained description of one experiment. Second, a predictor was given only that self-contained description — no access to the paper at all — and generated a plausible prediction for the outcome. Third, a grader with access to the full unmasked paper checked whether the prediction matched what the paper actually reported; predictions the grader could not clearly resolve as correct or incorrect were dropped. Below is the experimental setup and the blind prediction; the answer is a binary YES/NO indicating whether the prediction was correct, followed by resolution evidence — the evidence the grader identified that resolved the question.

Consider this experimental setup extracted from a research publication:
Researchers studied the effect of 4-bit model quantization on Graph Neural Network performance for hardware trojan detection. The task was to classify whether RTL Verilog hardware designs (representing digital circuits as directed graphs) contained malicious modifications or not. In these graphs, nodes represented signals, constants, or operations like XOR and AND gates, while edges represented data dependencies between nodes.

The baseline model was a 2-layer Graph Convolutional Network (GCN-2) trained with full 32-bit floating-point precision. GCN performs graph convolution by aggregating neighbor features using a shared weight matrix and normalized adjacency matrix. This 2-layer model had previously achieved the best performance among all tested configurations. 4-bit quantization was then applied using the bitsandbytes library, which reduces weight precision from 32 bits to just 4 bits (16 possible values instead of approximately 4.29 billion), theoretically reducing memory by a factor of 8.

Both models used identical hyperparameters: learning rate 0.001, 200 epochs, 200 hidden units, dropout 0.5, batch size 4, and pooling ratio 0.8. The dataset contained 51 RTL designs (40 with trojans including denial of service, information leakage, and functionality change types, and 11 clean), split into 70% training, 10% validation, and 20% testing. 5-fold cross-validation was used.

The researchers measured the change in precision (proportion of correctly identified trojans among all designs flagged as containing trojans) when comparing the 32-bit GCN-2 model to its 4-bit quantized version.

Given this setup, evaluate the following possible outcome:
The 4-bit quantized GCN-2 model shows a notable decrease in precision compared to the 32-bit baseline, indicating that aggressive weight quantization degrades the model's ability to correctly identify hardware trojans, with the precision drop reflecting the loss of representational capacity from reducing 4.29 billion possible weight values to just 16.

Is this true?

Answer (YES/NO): NO